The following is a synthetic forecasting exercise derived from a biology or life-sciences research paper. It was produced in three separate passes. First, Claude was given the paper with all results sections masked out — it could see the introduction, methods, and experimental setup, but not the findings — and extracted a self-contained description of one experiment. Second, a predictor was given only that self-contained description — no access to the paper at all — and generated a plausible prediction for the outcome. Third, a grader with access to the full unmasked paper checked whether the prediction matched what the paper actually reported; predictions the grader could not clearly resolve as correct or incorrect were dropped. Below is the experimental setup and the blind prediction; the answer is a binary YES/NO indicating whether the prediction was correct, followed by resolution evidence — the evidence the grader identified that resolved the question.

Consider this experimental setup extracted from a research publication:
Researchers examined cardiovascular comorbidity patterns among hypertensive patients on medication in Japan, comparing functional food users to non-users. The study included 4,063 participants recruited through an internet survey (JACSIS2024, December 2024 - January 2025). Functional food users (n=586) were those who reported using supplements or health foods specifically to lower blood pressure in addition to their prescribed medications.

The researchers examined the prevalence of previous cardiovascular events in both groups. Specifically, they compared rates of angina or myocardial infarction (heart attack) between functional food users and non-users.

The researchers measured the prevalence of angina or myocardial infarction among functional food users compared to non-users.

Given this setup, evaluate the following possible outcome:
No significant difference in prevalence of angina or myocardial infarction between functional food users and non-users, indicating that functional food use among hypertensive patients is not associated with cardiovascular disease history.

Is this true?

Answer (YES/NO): NO